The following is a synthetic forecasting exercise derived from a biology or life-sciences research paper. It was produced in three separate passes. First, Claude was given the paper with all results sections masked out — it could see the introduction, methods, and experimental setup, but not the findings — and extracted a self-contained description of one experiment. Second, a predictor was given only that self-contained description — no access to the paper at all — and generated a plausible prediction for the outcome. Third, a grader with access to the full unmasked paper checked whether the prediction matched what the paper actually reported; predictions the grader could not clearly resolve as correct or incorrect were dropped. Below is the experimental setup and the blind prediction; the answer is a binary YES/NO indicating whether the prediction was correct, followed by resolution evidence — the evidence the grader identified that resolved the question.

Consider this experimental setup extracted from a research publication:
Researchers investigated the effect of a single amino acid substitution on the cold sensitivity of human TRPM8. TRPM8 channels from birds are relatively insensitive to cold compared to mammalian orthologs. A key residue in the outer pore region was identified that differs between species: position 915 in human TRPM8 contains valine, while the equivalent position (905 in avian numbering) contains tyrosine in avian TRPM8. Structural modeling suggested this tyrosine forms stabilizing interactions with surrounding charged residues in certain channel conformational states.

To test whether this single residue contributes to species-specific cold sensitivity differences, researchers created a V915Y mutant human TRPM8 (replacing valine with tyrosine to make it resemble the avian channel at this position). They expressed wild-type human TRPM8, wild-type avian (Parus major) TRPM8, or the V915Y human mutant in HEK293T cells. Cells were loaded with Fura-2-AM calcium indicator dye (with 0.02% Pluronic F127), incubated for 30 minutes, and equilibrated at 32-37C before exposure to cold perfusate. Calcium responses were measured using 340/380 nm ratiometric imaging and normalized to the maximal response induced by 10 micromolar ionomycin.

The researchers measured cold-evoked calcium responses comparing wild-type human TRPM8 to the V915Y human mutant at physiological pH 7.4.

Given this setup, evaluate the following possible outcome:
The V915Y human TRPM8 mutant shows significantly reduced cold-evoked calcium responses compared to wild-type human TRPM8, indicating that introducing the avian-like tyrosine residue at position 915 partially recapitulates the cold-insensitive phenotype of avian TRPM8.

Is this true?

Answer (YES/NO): YES